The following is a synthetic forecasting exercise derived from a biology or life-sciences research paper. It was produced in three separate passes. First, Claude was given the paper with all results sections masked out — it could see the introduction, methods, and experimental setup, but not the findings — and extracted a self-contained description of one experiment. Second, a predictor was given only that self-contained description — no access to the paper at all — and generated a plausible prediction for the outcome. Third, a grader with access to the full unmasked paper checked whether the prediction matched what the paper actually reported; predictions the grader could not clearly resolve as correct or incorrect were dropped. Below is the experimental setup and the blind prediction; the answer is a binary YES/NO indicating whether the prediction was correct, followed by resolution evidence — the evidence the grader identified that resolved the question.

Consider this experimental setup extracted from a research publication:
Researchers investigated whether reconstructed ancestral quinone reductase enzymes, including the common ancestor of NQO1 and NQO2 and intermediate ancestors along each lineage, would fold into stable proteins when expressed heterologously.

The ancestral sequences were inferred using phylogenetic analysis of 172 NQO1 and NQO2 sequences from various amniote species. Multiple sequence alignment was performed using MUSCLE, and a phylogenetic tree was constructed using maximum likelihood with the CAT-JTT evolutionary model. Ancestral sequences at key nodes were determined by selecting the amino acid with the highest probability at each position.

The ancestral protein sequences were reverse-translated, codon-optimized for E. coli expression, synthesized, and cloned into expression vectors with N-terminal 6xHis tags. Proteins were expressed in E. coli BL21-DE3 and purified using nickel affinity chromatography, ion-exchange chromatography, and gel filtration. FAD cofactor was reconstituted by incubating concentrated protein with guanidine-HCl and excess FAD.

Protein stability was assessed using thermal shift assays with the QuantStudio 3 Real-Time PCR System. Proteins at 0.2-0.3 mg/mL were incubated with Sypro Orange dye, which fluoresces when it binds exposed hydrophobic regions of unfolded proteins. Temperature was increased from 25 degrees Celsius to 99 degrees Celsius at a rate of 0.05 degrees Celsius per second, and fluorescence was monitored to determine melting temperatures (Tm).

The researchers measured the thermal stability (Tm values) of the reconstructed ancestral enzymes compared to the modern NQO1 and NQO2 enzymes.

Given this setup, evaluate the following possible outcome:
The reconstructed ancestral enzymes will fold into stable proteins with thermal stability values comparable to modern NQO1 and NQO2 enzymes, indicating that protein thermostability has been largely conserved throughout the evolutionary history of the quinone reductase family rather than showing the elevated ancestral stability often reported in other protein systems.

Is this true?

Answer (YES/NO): NO